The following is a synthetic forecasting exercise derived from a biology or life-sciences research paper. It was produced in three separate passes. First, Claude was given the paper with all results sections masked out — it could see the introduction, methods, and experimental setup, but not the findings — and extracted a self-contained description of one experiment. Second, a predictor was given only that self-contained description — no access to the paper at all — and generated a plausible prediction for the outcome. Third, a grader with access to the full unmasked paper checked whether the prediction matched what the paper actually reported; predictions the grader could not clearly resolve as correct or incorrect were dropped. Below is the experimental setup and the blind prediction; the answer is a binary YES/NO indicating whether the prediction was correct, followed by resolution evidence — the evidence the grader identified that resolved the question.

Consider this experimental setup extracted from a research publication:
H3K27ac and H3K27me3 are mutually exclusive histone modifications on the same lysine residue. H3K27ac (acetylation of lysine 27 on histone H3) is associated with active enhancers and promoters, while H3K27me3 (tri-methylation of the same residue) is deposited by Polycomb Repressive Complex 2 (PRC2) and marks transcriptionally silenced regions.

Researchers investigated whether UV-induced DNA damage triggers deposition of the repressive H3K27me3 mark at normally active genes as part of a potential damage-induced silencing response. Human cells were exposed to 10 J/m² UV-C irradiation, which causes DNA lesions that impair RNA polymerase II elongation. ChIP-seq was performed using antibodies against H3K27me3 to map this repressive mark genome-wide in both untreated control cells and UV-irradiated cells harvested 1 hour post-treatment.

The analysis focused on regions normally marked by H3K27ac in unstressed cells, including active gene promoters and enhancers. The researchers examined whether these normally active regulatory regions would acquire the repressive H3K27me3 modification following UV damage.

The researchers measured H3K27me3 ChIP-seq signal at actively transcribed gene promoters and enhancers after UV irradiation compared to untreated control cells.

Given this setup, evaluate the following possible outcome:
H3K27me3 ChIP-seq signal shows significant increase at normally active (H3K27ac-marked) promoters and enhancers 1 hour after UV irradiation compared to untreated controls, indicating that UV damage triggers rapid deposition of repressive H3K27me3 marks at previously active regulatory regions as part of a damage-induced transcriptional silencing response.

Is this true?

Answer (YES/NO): NO